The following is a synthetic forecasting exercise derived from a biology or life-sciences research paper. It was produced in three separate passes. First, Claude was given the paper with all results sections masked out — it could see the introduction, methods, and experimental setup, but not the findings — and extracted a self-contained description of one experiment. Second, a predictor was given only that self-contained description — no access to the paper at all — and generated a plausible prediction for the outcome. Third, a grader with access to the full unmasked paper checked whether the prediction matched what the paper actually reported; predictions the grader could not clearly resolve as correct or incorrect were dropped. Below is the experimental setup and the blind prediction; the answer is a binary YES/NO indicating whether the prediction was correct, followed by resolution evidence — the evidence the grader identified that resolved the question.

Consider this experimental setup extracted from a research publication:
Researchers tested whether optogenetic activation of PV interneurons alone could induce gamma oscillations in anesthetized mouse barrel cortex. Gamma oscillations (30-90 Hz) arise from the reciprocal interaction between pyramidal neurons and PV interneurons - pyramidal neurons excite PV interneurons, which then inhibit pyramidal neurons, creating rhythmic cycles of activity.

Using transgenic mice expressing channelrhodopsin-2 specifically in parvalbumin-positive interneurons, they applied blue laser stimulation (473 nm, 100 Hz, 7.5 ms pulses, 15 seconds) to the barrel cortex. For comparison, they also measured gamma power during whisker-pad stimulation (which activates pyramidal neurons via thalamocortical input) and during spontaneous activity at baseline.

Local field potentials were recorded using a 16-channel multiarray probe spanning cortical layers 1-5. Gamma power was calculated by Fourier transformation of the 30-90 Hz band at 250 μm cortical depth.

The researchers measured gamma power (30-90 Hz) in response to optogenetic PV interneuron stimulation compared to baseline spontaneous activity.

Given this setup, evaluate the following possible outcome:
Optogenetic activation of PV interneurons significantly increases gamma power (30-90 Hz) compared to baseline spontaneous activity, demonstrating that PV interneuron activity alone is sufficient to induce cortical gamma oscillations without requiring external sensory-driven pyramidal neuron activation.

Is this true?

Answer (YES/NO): NO